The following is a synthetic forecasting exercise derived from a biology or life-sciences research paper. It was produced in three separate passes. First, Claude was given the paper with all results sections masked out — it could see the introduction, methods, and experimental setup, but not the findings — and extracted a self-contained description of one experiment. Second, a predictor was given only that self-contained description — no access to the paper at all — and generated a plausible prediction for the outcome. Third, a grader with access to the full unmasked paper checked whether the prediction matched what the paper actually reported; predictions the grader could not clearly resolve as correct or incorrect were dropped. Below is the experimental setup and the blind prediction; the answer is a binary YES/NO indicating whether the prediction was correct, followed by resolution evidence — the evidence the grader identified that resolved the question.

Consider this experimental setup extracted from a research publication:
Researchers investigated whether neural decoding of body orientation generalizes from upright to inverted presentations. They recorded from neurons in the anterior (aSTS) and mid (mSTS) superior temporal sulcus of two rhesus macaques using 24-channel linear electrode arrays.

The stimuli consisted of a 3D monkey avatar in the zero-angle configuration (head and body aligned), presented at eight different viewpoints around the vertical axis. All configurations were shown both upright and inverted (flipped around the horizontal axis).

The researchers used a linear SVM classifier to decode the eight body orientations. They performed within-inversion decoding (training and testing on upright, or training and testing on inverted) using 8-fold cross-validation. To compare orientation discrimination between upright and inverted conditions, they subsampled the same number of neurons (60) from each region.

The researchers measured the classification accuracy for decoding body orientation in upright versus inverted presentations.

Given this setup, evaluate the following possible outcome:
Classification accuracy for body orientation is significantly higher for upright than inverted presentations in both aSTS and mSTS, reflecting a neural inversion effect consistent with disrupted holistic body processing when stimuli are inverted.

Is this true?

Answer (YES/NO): YES